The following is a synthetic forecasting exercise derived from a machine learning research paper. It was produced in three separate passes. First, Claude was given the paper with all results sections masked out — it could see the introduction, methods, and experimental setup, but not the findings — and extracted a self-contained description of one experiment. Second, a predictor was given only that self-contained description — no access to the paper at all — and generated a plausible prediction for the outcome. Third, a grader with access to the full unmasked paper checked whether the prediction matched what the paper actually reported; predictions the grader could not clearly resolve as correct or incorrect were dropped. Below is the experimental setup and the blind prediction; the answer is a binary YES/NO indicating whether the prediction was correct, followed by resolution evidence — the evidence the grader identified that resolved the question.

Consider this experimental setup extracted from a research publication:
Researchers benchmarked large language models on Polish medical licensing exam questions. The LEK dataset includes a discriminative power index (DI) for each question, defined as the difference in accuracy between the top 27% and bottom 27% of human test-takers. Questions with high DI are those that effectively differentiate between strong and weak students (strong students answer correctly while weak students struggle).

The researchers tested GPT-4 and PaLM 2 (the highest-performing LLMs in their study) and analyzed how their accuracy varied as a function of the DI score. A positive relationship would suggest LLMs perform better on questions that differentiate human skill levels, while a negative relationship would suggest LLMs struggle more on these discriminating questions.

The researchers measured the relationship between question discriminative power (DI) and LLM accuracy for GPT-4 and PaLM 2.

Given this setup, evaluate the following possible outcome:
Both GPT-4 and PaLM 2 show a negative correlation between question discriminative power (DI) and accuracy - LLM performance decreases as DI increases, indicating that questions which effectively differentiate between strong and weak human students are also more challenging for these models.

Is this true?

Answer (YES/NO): YES